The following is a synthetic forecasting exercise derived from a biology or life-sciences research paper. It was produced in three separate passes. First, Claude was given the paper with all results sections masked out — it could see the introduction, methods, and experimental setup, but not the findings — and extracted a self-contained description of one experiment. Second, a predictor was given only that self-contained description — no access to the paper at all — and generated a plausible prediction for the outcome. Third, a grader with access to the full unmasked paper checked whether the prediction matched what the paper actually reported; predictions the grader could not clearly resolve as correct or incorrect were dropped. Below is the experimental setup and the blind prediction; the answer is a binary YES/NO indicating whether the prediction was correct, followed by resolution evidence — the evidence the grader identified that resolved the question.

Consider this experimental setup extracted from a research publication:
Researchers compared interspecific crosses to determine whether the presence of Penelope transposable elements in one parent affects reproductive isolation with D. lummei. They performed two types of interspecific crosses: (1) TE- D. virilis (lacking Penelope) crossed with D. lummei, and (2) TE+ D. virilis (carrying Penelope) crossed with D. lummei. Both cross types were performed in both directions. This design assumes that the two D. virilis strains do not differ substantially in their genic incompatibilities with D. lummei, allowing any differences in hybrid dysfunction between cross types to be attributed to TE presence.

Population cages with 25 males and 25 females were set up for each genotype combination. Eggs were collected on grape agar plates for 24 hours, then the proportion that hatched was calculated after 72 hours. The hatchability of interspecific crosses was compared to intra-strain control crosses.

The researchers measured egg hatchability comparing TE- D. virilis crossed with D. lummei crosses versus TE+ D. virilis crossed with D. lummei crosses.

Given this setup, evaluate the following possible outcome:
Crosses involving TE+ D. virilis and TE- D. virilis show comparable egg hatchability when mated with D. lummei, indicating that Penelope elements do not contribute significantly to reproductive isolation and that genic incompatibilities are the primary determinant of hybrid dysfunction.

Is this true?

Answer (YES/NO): NO